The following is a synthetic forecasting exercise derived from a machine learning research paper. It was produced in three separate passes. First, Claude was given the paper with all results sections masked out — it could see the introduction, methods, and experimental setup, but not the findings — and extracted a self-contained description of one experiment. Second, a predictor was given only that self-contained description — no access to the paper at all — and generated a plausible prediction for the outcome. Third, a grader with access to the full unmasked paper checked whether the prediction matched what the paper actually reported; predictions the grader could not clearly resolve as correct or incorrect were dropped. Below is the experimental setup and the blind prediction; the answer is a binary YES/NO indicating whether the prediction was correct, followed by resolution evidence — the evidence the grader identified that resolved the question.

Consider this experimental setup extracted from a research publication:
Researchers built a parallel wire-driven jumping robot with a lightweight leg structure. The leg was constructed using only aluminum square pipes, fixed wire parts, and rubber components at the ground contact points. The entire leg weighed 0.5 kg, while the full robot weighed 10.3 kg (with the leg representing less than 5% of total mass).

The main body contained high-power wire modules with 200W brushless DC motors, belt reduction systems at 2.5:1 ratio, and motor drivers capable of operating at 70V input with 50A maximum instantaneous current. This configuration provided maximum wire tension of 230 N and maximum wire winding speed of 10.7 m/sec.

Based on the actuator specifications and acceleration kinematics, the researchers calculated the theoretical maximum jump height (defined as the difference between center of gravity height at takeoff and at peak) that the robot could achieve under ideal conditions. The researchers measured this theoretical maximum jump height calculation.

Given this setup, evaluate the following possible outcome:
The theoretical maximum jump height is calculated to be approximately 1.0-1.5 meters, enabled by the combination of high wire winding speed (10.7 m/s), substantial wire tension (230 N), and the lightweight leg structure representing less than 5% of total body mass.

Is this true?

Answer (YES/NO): NO